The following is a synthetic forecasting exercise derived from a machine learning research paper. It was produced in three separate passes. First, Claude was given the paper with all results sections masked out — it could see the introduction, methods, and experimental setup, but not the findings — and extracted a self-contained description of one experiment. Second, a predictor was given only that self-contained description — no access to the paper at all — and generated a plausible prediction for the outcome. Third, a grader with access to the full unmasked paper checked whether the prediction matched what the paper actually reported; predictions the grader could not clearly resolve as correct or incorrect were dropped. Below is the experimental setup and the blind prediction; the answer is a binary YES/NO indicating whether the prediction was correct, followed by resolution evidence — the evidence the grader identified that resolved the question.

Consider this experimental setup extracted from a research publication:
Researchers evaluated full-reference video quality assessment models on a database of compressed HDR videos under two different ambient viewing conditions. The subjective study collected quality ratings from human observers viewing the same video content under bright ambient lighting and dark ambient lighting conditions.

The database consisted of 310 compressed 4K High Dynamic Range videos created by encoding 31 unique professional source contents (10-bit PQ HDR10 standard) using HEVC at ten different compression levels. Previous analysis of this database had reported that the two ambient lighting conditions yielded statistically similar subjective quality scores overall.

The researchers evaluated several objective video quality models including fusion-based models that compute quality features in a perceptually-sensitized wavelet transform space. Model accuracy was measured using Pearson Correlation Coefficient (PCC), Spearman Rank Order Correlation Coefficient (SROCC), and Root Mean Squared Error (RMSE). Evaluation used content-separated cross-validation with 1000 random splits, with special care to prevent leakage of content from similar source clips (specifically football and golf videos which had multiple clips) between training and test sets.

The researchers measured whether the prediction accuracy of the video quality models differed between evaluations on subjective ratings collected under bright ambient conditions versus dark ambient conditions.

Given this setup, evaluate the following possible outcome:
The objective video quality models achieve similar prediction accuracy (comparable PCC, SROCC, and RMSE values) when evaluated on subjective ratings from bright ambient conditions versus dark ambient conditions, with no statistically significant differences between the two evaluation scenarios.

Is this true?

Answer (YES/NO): NO